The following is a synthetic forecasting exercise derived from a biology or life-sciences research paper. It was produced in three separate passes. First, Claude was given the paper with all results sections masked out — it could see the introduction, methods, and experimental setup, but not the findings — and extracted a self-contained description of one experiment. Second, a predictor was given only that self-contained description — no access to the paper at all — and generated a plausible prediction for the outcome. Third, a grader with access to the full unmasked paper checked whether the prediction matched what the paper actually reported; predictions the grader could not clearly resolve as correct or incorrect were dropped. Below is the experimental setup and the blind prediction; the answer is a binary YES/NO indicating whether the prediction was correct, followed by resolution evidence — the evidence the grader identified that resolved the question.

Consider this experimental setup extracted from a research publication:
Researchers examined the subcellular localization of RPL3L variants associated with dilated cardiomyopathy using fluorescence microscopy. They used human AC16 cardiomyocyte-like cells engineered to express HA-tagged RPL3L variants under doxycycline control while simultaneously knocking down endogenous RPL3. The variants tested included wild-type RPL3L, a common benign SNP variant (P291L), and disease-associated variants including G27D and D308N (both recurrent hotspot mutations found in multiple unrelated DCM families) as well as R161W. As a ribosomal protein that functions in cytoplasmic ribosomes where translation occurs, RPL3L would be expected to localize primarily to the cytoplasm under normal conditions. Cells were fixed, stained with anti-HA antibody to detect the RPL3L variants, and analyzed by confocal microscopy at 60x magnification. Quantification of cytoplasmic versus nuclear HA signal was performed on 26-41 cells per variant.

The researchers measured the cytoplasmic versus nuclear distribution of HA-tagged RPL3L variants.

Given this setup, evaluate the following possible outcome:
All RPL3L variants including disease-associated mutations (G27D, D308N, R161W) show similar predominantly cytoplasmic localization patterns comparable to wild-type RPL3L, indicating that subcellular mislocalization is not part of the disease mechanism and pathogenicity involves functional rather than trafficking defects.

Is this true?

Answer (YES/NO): NO